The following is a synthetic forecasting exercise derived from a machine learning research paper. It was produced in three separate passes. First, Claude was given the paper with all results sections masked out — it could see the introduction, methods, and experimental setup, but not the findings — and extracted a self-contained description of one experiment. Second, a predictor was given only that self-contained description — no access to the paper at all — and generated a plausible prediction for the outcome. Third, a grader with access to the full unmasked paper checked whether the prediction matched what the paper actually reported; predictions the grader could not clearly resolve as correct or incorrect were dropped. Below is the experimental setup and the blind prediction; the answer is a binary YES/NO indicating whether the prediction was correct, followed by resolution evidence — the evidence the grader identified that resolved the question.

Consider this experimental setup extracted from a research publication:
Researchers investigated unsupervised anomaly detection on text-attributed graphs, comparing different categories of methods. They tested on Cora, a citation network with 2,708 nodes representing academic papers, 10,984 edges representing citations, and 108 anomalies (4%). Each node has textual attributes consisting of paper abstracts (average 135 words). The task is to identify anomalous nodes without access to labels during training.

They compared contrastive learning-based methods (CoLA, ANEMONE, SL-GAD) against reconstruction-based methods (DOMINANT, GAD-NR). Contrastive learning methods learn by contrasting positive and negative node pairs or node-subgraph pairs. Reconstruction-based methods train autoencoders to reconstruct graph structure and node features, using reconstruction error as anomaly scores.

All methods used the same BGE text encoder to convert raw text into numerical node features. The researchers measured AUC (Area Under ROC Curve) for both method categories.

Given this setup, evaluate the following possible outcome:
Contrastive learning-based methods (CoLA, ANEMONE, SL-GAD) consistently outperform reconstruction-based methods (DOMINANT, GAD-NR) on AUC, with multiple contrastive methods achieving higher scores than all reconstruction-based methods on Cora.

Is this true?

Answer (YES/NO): YES